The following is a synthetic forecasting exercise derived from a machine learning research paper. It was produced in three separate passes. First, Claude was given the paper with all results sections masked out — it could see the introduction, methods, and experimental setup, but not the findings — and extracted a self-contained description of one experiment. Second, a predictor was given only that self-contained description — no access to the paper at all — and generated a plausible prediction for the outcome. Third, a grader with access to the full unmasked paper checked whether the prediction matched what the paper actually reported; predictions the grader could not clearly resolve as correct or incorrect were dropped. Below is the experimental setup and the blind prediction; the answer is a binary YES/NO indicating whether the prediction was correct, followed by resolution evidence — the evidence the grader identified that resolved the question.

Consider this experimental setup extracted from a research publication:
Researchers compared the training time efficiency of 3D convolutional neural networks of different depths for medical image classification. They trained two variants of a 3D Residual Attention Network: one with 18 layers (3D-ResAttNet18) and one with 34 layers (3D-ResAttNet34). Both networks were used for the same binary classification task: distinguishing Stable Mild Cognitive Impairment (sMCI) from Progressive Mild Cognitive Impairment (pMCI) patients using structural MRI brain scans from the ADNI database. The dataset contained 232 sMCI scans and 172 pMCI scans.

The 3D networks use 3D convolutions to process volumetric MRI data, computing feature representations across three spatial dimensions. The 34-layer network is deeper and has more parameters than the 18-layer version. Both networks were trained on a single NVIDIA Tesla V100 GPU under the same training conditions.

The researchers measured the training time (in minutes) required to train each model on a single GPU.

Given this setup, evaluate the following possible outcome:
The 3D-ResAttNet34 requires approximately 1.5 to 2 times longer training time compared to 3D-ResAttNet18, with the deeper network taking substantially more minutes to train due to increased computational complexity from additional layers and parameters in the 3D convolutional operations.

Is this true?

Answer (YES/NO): NO